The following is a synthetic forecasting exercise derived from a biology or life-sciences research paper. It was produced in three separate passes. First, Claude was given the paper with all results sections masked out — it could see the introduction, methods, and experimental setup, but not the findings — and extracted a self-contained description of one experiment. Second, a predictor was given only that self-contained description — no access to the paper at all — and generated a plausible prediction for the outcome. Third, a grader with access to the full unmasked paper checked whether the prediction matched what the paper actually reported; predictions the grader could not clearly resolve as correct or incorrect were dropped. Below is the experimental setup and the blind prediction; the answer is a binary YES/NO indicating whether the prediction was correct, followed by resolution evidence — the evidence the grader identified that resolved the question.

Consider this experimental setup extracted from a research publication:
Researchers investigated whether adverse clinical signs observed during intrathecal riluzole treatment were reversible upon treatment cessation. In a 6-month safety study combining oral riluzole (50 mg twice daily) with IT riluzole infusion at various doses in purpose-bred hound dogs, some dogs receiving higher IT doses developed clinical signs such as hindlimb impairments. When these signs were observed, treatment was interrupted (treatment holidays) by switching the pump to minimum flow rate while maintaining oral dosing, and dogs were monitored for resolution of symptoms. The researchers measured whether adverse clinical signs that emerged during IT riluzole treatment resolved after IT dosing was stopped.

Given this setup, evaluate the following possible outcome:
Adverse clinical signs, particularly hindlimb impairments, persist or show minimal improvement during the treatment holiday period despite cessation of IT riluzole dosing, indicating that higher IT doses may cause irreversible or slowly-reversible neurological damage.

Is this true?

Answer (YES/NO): NO